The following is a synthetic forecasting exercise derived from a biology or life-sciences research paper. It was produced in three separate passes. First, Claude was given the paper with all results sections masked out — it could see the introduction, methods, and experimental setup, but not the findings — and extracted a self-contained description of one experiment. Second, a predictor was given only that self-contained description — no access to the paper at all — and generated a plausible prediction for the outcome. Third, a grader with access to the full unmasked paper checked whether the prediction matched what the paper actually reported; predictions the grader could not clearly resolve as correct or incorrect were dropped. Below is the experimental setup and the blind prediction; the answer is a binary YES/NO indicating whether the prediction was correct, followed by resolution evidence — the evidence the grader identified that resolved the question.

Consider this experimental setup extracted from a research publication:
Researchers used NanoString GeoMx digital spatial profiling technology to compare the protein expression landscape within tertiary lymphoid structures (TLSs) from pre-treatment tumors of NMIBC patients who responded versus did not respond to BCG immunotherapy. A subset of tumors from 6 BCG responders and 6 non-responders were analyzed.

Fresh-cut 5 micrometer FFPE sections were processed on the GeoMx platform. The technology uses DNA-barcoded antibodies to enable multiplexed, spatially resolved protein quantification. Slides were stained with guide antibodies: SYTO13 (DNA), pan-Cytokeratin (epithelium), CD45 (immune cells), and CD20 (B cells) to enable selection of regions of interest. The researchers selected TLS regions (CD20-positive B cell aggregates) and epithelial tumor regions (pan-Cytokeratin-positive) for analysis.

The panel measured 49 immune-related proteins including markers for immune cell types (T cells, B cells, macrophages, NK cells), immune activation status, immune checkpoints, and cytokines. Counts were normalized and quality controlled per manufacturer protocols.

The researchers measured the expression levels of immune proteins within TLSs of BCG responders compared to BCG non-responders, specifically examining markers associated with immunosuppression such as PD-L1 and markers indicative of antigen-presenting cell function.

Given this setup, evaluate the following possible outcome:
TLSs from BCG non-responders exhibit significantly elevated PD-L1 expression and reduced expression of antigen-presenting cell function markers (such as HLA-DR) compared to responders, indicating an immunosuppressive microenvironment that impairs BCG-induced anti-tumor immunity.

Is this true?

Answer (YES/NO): NO